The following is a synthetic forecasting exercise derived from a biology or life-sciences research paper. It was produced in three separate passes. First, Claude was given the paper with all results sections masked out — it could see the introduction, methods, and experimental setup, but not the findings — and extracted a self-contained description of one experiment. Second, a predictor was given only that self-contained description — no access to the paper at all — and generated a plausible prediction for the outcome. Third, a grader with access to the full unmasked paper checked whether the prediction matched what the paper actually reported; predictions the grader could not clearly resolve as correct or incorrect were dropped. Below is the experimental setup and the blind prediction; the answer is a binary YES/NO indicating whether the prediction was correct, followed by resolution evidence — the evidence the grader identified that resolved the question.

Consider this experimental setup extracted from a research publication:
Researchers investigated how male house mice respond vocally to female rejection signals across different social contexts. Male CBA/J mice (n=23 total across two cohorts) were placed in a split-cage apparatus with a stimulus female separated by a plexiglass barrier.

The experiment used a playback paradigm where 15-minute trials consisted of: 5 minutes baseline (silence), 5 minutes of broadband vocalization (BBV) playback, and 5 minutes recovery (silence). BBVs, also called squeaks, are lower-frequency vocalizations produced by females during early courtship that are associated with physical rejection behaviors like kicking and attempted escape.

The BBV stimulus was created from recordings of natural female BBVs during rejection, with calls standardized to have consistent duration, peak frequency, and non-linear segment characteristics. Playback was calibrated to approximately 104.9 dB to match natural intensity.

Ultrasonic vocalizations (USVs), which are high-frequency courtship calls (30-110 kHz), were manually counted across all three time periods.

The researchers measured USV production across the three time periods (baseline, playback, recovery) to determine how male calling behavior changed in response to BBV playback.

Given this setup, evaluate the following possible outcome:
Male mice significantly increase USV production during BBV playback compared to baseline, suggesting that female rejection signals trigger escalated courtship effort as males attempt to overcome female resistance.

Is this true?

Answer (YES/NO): NO